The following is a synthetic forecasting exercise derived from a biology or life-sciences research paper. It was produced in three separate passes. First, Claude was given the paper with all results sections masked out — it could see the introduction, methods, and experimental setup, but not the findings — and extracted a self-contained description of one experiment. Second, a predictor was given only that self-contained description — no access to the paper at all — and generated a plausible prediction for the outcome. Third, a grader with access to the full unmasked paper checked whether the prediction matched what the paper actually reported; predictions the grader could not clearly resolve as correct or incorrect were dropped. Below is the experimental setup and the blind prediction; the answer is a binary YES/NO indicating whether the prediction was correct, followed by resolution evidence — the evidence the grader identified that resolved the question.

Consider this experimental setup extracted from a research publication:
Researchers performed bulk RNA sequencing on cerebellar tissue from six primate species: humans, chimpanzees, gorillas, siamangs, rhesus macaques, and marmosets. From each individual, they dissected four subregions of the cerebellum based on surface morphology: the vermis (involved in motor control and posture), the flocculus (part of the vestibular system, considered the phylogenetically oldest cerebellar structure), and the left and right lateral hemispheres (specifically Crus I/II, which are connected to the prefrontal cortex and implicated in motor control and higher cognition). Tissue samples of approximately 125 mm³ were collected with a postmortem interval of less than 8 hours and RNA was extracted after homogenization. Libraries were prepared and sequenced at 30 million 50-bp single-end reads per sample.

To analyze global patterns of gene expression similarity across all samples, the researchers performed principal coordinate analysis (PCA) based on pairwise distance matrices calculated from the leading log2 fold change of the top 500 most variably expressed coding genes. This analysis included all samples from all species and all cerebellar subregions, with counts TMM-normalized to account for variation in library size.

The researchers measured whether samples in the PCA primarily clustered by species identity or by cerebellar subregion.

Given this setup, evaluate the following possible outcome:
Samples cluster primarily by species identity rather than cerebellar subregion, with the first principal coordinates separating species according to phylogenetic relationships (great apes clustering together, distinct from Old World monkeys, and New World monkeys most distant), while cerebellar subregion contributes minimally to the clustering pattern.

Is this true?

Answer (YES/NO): NO